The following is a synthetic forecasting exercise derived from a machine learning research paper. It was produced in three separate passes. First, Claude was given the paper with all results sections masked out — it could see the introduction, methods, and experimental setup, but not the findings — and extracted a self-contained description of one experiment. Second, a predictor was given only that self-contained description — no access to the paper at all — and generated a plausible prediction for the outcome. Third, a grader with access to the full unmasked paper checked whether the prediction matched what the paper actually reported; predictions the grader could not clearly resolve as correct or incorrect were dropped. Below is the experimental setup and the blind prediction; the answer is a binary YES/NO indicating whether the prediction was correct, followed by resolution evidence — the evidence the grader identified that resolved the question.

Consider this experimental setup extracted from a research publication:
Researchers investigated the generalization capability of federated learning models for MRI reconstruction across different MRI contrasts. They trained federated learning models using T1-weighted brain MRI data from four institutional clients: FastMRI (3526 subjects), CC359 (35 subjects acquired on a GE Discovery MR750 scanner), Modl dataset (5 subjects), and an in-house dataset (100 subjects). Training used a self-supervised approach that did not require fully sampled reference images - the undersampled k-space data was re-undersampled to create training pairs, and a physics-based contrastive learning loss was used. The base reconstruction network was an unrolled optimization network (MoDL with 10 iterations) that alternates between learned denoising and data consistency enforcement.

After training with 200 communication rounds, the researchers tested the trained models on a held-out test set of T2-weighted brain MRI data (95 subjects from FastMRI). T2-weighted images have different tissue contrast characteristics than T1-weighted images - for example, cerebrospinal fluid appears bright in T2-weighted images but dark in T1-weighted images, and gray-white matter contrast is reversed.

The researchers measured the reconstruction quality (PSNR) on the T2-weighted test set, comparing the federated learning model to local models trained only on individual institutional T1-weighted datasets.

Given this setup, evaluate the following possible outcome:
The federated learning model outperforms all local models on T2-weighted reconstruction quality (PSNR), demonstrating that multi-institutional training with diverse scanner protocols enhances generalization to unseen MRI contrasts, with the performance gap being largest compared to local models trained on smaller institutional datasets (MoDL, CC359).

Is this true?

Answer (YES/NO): NO